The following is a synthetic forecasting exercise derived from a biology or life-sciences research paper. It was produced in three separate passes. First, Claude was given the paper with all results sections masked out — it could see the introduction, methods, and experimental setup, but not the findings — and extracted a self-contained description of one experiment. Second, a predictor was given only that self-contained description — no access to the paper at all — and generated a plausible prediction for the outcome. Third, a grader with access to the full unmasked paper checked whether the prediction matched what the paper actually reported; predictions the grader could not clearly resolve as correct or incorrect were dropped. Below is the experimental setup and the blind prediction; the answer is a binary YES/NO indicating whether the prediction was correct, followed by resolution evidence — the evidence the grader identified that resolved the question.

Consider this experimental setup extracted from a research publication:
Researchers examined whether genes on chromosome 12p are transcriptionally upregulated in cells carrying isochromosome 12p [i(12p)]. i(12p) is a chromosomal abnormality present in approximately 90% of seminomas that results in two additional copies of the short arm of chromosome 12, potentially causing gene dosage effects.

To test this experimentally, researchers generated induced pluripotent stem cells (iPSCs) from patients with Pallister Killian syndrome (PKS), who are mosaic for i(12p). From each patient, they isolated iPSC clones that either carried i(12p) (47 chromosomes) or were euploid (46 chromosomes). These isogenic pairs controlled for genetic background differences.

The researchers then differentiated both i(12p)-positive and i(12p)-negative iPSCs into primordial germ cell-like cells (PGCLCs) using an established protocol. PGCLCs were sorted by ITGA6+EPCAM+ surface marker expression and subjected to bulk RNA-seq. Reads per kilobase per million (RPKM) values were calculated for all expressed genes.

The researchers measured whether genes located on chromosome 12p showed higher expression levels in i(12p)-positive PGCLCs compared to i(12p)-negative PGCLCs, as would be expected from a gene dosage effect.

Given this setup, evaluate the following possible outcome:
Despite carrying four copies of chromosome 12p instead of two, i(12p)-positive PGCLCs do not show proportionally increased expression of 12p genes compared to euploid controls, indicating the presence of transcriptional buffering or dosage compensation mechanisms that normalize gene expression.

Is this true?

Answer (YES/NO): NO